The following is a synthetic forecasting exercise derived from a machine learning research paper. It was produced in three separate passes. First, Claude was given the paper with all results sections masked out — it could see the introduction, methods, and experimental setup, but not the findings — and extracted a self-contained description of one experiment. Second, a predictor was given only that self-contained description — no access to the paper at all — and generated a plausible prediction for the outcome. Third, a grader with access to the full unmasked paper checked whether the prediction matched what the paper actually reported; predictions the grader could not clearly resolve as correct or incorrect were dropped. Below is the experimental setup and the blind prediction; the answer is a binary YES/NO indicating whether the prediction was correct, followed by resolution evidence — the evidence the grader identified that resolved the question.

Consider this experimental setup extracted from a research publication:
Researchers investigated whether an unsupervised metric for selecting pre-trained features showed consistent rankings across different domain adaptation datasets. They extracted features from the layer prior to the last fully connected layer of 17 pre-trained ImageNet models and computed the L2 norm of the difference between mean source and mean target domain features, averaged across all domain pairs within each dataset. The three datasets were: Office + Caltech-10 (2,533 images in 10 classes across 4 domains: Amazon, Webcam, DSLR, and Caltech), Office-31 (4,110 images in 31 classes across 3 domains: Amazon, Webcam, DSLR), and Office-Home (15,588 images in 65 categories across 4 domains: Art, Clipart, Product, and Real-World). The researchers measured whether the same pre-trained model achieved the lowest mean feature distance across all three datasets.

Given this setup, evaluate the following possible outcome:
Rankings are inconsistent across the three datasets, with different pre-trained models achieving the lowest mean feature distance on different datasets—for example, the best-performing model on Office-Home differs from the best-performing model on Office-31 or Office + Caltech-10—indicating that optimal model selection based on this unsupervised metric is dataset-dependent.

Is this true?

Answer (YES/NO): NO